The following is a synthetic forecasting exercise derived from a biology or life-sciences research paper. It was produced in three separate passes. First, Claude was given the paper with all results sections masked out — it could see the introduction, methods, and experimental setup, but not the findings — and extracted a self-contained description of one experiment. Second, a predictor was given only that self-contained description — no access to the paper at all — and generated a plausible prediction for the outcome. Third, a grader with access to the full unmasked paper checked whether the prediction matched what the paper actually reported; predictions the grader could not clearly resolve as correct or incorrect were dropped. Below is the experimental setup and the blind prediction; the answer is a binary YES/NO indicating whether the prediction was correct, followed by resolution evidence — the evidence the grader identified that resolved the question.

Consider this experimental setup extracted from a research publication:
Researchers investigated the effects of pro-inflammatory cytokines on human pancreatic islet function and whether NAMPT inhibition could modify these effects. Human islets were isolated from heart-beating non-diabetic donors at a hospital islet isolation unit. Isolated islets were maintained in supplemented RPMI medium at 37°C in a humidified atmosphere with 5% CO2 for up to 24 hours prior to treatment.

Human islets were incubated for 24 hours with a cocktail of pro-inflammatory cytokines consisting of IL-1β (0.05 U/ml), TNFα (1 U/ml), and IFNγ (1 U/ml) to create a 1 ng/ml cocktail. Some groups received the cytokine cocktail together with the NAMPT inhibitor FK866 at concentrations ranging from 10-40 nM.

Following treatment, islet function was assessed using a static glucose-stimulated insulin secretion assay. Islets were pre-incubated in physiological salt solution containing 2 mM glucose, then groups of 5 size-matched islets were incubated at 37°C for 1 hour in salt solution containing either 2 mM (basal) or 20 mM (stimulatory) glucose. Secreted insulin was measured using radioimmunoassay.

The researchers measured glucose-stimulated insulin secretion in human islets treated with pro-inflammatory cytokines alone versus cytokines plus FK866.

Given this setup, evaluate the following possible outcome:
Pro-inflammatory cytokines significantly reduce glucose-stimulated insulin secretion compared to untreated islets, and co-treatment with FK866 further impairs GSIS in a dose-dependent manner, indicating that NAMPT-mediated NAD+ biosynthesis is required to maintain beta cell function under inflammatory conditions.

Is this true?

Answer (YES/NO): NO